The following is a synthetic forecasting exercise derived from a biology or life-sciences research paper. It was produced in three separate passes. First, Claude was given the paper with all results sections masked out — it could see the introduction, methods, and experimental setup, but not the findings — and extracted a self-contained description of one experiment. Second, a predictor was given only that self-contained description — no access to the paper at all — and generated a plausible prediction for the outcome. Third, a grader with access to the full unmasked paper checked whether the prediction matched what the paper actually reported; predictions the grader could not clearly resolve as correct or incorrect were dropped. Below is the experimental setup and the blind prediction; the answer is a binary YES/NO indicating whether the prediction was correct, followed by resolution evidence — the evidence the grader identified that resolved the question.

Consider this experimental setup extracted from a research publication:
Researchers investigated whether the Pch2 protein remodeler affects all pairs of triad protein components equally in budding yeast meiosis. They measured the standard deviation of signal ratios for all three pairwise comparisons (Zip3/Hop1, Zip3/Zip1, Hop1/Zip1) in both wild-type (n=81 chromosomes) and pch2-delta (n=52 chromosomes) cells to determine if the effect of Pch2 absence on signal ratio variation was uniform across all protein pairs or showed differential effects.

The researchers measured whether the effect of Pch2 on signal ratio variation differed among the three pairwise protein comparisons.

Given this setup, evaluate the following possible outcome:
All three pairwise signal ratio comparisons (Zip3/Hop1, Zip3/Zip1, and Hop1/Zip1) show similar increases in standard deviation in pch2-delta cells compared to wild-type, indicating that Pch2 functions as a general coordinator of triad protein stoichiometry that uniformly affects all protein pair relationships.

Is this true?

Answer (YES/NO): NO